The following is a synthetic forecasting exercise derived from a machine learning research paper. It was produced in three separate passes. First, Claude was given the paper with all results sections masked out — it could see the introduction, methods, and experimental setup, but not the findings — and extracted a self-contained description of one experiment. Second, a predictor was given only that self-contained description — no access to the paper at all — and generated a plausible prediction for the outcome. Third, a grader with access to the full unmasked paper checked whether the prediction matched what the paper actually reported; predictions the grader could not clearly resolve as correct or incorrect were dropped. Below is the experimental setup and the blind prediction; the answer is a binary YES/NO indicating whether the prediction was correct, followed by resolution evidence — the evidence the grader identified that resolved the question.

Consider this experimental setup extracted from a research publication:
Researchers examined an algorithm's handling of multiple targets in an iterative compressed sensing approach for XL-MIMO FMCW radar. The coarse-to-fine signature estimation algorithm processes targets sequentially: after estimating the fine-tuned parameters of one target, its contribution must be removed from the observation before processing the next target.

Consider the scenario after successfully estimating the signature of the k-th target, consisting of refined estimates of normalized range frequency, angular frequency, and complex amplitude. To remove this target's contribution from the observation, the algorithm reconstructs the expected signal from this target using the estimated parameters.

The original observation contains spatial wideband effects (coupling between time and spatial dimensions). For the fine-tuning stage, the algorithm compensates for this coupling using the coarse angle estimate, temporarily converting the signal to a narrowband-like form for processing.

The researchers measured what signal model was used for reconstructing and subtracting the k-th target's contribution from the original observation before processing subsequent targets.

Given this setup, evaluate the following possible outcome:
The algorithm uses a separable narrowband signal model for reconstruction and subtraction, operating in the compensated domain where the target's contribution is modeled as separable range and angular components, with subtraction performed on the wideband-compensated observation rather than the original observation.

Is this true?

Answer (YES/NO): NO